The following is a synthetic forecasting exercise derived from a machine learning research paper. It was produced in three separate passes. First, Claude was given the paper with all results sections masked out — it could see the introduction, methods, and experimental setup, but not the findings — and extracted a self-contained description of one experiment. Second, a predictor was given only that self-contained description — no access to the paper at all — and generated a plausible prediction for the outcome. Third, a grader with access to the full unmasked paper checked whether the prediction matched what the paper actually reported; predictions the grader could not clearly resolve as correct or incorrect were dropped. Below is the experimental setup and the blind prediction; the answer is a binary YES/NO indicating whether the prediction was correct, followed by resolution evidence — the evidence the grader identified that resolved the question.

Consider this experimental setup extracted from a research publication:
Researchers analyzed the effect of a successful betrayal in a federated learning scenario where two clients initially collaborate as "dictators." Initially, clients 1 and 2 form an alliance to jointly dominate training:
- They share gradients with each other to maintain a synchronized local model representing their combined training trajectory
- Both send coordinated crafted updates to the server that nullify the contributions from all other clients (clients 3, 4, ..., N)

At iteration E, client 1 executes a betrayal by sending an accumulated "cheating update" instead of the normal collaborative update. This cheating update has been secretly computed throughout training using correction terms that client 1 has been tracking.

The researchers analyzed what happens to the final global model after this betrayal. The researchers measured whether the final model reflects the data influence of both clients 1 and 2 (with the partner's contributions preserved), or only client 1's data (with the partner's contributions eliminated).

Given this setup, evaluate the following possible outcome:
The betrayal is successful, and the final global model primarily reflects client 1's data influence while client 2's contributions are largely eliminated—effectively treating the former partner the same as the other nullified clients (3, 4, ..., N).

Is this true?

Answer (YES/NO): YES